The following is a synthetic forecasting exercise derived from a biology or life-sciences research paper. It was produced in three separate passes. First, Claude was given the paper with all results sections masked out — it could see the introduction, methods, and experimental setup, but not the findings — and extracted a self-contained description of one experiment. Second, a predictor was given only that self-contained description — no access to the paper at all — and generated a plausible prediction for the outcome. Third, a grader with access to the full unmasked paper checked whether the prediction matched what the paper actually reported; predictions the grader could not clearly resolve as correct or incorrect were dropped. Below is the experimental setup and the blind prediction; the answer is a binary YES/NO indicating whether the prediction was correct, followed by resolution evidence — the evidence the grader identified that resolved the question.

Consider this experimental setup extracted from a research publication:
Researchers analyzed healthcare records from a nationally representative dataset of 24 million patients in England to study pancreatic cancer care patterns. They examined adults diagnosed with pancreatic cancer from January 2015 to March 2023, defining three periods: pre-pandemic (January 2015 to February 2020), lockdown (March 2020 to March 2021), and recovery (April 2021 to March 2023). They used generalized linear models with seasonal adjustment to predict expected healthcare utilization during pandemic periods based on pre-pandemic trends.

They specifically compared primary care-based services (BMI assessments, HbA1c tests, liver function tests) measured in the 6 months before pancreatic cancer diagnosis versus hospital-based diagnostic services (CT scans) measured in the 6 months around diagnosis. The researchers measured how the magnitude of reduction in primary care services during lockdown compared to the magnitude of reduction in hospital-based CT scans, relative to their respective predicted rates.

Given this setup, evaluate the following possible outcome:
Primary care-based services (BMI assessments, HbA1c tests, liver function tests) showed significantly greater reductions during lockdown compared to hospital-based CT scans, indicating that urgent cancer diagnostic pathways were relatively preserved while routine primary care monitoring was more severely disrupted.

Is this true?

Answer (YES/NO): NO